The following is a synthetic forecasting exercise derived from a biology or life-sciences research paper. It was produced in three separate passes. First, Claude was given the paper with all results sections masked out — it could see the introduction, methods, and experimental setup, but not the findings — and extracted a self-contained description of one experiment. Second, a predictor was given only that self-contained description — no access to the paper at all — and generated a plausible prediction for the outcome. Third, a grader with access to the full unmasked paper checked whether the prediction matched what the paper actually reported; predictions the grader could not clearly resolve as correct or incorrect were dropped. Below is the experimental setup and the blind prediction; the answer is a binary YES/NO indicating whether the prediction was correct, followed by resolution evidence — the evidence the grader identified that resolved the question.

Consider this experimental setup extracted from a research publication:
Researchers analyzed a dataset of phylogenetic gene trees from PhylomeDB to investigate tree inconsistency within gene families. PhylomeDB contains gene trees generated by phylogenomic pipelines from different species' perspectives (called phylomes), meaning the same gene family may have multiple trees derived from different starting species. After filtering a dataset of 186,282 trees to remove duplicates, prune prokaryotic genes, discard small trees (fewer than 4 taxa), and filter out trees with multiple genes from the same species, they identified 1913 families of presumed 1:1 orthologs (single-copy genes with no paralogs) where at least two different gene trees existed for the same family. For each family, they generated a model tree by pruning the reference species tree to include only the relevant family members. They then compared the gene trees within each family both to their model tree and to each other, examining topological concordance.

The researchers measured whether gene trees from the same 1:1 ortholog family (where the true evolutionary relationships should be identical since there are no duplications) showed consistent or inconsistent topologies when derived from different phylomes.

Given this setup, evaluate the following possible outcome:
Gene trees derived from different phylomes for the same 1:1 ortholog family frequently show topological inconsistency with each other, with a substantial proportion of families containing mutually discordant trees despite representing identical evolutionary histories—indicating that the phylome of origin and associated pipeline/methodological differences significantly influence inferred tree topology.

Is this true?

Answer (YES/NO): YES